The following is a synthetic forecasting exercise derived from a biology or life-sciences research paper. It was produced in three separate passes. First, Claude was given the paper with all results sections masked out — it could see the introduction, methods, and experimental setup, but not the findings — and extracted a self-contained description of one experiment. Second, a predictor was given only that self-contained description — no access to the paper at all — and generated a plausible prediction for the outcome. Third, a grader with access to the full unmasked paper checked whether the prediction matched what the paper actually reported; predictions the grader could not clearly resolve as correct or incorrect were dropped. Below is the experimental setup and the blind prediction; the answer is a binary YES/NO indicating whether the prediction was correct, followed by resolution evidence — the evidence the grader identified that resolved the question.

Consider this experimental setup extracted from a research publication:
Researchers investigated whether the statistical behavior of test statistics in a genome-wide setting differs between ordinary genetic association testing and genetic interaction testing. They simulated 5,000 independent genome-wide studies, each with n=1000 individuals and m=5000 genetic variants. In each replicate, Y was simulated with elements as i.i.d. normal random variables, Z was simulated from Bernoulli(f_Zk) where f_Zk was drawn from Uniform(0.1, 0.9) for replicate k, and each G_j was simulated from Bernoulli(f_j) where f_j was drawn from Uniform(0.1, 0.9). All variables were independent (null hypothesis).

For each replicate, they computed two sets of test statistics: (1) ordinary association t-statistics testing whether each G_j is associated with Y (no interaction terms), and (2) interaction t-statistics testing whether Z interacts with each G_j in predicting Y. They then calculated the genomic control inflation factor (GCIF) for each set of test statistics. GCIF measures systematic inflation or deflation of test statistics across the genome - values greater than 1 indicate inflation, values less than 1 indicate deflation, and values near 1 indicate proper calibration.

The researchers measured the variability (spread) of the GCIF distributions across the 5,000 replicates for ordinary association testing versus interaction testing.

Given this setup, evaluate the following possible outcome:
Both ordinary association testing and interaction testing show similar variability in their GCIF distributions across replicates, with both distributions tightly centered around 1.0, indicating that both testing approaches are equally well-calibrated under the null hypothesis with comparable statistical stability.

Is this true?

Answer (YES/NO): NO